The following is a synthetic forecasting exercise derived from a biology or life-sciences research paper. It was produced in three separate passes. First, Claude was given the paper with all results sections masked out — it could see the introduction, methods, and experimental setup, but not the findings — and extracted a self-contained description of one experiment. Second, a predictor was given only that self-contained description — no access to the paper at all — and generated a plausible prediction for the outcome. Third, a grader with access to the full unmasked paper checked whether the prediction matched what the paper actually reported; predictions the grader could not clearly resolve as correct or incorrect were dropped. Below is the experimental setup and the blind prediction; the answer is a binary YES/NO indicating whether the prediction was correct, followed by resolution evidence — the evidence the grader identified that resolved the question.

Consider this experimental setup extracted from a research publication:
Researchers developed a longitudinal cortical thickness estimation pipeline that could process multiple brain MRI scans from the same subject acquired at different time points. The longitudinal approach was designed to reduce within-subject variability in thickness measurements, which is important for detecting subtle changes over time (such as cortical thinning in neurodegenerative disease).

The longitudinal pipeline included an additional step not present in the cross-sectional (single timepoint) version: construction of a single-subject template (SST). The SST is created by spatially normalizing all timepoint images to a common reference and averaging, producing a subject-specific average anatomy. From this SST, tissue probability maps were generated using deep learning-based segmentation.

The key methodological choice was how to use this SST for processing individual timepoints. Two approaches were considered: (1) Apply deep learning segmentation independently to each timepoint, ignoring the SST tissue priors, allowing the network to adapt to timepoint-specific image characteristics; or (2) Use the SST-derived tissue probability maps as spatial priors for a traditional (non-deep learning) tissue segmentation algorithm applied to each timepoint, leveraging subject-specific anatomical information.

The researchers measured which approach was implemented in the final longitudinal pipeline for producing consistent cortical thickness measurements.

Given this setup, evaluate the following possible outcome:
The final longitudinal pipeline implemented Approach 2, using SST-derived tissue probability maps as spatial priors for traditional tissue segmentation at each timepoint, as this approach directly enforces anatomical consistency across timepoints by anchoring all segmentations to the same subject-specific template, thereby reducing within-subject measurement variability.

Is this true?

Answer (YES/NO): YES